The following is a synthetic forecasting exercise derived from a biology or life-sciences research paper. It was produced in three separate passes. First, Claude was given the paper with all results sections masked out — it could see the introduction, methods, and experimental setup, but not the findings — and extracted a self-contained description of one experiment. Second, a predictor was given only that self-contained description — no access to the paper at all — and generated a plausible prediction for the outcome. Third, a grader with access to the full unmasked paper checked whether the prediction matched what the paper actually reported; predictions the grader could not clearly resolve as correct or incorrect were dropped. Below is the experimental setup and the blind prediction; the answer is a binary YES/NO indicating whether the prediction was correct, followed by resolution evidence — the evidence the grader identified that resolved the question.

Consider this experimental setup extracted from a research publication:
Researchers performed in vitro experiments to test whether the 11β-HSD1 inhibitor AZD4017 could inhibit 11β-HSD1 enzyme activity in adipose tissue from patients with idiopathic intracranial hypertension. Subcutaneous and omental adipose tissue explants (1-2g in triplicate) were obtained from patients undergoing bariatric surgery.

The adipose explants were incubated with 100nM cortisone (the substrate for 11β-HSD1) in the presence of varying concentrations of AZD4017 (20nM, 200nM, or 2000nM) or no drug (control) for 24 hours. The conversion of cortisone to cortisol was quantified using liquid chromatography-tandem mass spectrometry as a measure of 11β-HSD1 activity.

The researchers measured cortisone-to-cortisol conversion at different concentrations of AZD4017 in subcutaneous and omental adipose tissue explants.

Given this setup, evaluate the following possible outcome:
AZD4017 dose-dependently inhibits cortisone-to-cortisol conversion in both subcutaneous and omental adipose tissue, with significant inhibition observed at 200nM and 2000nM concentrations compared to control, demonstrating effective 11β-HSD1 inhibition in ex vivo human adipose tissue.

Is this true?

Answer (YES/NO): NO